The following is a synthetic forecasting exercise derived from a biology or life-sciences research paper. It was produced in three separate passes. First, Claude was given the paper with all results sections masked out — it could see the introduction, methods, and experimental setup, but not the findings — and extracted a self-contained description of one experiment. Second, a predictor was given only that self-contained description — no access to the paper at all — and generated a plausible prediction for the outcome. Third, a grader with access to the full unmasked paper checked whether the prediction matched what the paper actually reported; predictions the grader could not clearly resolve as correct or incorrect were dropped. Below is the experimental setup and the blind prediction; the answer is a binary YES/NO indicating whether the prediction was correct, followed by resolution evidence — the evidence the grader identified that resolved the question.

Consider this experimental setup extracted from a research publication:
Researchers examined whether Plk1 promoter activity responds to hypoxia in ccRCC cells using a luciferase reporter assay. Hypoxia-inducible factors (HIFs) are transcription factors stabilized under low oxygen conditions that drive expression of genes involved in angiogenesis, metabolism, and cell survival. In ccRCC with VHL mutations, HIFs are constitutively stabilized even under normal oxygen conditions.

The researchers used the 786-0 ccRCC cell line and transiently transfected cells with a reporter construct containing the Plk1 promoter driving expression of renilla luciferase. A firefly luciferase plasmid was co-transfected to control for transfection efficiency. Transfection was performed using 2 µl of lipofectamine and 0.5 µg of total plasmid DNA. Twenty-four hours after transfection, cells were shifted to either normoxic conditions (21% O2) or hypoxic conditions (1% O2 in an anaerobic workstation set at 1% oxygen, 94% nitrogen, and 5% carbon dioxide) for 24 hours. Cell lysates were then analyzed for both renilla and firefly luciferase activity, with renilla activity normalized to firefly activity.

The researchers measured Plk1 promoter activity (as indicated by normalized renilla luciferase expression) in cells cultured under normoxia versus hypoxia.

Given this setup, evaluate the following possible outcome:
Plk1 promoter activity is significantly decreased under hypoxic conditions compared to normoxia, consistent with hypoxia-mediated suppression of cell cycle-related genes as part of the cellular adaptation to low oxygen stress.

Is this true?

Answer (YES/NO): NO